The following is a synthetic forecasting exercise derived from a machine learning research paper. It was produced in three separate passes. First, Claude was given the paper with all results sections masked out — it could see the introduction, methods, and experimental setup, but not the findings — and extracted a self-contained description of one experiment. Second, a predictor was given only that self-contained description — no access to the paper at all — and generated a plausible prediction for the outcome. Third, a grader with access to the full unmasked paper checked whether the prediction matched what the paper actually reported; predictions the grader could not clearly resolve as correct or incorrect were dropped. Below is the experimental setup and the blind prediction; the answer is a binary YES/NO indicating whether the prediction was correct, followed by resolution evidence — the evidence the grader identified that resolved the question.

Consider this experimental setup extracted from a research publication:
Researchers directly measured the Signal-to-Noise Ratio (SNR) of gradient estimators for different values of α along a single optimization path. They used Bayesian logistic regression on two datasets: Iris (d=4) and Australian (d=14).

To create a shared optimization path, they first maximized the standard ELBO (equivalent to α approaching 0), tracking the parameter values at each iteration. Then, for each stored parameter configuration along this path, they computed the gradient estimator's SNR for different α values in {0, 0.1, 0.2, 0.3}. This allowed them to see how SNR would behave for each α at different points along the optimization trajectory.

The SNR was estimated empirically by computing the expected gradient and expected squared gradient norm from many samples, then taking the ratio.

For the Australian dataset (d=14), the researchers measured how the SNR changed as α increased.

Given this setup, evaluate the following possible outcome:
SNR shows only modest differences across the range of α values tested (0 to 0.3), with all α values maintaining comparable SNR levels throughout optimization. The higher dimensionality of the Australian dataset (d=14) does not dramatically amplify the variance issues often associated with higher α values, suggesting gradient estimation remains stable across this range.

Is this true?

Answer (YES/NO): NO